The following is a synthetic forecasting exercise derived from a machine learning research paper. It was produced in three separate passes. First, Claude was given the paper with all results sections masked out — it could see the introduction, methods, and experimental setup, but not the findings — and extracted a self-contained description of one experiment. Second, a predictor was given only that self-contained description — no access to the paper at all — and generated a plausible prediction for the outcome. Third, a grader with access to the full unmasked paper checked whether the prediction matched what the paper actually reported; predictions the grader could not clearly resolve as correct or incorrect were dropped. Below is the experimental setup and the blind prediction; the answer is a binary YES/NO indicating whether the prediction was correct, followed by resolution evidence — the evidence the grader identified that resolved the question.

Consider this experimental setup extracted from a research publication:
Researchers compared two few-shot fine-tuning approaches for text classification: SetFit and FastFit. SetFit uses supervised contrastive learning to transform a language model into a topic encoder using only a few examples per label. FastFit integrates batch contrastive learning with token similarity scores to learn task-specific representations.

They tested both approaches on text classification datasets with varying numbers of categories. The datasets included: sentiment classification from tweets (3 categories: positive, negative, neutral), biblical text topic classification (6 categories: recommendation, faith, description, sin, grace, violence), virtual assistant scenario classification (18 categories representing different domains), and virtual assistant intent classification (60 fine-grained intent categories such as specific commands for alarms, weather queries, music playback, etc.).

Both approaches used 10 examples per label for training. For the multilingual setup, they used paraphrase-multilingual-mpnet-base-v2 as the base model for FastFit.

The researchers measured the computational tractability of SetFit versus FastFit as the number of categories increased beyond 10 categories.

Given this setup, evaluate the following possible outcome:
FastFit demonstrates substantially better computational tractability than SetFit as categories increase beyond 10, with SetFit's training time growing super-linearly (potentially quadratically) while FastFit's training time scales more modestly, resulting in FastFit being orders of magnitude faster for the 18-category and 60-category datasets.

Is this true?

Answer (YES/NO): NO